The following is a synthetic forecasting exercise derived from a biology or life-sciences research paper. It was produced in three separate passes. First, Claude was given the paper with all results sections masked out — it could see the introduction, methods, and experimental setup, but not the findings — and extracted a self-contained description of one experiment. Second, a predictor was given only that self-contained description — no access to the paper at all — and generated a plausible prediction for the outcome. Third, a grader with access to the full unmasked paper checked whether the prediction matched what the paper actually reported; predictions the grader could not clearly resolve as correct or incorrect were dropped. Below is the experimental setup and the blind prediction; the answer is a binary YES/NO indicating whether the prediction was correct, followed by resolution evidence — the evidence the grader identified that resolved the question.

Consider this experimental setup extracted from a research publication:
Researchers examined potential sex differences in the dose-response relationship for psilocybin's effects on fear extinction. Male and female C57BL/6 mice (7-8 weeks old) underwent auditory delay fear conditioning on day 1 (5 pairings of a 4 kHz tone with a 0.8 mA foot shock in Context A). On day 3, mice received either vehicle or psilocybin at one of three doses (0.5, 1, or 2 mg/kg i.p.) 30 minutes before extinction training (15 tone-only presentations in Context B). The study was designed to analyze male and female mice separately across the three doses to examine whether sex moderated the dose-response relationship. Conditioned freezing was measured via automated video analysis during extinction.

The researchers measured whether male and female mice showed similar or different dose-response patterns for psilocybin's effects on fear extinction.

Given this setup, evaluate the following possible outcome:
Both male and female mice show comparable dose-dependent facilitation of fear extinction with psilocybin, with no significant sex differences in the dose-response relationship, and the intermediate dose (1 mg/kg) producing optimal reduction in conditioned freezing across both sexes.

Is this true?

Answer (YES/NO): NO